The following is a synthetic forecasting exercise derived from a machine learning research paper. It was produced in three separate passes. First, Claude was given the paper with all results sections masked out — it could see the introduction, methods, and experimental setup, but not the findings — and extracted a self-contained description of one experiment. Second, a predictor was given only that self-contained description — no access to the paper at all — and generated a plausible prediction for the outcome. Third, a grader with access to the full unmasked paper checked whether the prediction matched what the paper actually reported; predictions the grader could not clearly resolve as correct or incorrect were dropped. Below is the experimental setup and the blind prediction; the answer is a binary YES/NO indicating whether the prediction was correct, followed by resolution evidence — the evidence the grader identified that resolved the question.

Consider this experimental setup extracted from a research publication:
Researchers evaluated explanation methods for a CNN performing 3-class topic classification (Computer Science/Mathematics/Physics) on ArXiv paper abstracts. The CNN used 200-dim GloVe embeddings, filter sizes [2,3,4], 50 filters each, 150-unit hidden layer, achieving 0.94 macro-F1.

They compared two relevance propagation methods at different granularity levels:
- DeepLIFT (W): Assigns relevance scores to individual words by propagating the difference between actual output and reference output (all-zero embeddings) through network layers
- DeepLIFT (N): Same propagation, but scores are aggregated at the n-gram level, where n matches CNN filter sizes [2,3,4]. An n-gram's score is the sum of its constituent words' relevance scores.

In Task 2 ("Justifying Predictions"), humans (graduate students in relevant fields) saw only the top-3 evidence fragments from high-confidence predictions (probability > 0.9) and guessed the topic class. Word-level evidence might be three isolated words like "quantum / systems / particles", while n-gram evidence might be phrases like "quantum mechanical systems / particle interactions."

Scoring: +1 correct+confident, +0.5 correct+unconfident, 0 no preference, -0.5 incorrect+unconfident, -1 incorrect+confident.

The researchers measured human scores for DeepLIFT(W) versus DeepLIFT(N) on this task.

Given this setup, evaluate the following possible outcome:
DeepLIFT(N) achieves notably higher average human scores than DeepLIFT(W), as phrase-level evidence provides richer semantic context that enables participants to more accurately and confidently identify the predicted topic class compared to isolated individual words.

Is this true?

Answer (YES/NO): YES